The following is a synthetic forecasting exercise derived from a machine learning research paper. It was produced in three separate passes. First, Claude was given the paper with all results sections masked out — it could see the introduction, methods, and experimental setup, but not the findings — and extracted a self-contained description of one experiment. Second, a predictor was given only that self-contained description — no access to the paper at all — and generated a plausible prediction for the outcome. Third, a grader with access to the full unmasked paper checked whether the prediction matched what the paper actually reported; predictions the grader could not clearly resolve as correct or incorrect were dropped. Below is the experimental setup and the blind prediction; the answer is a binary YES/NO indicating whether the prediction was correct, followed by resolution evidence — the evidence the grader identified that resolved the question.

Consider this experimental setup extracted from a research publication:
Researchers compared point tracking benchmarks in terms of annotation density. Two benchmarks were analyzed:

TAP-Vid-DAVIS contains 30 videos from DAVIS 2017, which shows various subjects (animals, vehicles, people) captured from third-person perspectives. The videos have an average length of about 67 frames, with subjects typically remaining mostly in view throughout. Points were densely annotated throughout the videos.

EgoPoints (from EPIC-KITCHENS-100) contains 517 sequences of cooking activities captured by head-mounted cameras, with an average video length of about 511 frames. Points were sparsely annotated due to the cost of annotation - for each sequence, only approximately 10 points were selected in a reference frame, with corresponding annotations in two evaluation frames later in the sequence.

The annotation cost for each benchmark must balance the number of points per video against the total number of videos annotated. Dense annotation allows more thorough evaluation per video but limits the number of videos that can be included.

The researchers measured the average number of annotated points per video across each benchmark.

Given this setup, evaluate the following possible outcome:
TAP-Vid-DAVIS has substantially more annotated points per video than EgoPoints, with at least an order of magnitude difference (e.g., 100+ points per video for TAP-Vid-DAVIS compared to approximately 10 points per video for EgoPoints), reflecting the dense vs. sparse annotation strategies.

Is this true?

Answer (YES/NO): NO